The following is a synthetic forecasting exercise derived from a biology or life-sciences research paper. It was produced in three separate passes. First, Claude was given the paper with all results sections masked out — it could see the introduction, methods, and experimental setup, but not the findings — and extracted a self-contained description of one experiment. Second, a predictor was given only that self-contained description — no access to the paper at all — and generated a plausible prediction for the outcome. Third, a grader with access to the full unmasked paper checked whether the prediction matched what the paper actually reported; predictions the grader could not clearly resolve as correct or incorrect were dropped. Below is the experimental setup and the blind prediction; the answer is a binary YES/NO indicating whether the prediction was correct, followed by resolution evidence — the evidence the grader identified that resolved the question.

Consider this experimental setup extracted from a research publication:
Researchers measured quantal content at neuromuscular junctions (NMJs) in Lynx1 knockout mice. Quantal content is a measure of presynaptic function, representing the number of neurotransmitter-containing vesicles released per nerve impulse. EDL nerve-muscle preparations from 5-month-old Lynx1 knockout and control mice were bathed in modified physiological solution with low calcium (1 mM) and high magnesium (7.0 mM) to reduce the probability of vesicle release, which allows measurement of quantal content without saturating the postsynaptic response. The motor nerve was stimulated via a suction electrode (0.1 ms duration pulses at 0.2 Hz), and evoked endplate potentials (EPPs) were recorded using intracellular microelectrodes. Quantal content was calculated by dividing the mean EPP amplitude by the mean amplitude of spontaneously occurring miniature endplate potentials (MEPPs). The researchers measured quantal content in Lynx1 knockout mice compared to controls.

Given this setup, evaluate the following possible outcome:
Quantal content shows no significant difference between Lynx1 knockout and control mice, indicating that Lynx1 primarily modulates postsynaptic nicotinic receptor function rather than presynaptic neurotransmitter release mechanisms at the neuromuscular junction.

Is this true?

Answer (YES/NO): YES